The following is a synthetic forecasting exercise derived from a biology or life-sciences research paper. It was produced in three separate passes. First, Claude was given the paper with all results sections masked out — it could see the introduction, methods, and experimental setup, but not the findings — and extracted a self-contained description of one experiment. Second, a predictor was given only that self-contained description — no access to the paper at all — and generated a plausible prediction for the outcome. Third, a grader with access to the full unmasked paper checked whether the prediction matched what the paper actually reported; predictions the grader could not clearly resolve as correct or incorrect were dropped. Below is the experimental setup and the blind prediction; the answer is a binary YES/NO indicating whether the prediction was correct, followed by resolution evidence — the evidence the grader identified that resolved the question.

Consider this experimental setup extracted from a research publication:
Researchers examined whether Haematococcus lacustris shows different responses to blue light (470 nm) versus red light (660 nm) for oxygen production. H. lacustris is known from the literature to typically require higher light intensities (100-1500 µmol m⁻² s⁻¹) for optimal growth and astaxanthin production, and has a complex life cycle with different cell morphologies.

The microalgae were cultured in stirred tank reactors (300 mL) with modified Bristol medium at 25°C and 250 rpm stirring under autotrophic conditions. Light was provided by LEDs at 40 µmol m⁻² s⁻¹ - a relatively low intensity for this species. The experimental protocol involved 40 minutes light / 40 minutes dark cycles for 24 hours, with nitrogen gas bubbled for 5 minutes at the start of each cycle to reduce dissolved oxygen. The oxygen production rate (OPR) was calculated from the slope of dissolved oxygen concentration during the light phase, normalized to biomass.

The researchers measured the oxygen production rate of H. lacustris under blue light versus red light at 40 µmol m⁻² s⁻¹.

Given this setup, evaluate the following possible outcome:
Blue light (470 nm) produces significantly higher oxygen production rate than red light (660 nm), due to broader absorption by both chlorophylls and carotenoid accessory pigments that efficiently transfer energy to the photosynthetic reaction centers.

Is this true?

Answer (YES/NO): YES